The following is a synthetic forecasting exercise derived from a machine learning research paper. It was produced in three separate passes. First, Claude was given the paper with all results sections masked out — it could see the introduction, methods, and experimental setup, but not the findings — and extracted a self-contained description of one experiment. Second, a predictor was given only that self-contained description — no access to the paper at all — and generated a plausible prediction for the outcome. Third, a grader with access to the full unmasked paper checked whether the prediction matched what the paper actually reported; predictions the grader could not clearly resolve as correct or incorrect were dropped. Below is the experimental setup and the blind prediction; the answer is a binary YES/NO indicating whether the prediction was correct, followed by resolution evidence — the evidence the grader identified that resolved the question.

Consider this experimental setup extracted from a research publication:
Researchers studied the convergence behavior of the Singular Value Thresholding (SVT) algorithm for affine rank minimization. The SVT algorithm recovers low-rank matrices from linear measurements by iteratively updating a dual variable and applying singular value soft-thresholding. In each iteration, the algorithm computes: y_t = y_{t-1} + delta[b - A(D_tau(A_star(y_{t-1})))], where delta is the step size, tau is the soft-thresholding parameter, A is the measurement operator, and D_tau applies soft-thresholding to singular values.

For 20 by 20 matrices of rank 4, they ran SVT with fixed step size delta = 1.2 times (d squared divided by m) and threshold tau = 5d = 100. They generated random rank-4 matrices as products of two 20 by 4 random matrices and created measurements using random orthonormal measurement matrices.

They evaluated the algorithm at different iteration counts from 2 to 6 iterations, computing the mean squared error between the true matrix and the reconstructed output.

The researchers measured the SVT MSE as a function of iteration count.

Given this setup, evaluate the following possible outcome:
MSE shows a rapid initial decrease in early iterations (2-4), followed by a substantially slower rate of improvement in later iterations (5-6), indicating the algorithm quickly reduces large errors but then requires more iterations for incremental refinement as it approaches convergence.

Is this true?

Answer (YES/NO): YES